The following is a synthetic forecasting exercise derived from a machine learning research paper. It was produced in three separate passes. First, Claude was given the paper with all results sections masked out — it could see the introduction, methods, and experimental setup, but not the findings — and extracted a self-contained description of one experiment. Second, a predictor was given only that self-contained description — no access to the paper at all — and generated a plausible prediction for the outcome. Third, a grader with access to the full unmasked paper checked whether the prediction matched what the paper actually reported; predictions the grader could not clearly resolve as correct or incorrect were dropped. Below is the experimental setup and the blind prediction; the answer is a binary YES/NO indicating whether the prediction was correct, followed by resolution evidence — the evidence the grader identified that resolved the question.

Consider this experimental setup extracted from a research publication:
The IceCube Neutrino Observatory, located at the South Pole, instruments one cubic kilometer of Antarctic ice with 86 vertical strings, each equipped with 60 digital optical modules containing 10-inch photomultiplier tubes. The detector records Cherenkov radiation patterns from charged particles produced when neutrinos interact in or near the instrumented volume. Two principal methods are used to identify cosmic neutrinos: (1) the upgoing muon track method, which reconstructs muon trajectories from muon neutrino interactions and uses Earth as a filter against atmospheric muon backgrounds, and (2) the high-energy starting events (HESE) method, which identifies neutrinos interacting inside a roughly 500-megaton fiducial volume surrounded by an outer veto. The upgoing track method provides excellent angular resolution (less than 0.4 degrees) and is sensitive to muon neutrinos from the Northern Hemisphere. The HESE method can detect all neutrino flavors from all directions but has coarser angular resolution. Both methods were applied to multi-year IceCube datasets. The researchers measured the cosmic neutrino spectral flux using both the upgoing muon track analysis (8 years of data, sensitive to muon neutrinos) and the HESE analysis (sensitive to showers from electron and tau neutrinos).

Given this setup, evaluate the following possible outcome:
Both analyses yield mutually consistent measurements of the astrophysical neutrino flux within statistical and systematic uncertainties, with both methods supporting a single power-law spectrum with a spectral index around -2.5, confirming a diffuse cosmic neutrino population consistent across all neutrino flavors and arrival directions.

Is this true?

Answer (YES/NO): NO